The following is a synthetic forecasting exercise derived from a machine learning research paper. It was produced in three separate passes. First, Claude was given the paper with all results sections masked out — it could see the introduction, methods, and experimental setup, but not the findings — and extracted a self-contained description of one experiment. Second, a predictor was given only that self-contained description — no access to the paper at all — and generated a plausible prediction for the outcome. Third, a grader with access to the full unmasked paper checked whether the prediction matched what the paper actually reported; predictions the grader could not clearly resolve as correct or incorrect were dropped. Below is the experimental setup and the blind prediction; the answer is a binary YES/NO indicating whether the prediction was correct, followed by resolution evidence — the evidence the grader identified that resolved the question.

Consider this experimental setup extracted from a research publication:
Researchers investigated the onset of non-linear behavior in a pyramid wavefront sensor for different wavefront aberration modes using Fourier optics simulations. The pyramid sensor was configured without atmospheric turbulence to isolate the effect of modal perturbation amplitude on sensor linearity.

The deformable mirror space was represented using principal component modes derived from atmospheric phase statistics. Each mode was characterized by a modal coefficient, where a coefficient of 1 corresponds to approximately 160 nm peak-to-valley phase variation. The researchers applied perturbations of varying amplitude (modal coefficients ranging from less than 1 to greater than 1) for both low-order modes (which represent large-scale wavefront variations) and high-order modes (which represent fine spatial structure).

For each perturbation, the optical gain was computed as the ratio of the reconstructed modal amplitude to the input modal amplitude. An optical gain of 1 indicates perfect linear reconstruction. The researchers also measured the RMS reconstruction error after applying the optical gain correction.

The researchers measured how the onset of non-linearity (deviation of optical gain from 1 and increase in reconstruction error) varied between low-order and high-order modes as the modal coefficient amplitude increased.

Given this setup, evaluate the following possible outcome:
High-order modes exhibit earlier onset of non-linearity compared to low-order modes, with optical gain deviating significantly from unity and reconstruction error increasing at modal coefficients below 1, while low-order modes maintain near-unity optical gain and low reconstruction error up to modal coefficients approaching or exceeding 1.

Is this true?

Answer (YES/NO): YES